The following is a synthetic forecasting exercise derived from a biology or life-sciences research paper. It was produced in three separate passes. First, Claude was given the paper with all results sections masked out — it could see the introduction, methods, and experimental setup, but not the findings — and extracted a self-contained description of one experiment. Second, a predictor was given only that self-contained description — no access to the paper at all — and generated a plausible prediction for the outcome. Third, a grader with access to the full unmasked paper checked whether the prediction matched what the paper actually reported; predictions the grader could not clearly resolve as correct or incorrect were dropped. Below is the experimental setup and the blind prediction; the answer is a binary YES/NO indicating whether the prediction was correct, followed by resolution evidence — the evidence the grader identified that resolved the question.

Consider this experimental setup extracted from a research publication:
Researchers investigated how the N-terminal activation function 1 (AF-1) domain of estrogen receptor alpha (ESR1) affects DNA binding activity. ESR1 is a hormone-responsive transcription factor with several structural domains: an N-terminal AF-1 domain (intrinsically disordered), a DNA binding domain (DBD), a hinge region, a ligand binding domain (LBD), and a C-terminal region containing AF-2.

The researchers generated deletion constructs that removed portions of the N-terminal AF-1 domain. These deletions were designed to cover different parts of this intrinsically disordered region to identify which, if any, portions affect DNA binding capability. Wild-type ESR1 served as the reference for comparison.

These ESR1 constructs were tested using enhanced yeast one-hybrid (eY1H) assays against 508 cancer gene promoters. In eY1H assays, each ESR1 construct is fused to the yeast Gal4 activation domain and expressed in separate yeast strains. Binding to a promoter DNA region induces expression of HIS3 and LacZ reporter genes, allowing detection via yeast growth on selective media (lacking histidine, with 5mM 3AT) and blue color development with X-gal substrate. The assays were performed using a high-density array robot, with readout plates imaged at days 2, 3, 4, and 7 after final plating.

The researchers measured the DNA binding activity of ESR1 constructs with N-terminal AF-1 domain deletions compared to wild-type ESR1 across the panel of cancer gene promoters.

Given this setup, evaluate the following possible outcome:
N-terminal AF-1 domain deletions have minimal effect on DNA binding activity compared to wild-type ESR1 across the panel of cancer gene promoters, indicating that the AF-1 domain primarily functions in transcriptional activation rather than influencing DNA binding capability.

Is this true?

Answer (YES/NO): NO